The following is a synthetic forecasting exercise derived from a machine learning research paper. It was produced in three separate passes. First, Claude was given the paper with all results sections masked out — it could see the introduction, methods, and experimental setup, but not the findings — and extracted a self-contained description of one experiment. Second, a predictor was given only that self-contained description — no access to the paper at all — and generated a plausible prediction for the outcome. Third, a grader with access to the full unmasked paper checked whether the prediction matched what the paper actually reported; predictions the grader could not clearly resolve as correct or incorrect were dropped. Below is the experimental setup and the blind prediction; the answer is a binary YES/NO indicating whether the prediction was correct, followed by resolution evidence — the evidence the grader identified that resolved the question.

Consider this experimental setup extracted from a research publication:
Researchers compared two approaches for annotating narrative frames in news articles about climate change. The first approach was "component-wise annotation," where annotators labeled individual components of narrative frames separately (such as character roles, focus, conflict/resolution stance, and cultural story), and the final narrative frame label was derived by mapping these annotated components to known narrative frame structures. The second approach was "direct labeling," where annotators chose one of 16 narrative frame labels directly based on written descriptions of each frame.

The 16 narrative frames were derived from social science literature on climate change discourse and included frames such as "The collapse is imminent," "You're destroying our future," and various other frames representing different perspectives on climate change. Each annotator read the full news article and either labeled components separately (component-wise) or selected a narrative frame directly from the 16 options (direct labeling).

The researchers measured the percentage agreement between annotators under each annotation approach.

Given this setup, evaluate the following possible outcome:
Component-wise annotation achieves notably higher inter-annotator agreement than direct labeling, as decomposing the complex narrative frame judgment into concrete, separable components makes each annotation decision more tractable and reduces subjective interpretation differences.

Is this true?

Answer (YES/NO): YES